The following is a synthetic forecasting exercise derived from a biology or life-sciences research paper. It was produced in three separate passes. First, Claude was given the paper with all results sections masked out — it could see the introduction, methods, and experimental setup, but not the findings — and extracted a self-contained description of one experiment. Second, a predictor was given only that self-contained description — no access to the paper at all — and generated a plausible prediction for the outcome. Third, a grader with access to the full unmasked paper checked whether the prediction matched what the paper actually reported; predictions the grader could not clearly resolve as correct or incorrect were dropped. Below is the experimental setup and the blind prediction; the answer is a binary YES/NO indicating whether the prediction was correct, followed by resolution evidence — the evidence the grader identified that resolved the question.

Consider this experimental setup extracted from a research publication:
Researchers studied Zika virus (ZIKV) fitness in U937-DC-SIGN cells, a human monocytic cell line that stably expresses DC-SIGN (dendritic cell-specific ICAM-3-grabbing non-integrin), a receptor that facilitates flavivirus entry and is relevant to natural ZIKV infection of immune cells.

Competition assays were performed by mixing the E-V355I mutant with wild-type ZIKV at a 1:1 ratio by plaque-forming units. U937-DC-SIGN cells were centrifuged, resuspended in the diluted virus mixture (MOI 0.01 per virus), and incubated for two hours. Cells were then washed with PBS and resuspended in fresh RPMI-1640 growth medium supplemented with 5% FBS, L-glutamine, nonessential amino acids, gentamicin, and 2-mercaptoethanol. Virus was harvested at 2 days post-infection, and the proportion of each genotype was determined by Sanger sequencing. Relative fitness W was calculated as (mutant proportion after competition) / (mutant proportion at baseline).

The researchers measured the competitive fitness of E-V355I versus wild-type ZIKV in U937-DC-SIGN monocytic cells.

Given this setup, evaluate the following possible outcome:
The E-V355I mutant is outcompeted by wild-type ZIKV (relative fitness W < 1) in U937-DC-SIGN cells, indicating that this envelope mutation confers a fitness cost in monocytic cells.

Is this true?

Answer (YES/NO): NO